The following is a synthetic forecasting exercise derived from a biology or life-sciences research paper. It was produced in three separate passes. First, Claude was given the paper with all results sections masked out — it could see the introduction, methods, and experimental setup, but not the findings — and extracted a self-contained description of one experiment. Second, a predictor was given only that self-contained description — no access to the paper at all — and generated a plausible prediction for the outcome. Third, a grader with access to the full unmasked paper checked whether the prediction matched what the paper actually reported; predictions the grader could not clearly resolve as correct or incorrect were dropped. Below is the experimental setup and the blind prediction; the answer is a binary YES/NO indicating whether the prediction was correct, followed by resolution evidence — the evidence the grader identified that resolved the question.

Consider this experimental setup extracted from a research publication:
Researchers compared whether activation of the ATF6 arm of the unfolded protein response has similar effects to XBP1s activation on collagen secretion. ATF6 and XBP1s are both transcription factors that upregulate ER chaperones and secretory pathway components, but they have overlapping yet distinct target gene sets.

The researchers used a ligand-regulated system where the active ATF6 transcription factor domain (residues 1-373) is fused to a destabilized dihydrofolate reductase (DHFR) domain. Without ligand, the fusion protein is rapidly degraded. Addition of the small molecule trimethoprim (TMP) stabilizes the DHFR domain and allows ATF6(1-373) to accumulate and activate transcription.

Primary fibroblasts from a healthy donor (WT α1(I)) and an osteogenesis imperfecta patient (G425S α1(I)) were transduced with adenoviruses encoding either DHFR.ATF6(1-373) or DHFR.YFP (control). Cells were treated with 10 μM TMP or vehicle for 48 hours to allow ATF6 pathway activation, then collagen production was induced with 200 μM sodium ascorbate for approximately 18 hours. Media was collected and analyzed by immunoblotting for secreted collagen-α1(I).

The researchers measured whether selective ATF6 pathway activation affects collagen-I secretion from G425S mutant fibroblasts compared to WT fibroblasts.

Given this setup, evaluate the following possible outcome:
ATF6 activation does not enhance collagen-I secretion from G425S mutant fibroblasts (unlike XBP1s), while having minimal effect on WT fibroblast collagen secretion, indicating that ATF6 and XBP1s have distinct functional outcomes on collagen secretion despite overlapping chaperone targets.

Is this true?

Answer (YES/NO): YES